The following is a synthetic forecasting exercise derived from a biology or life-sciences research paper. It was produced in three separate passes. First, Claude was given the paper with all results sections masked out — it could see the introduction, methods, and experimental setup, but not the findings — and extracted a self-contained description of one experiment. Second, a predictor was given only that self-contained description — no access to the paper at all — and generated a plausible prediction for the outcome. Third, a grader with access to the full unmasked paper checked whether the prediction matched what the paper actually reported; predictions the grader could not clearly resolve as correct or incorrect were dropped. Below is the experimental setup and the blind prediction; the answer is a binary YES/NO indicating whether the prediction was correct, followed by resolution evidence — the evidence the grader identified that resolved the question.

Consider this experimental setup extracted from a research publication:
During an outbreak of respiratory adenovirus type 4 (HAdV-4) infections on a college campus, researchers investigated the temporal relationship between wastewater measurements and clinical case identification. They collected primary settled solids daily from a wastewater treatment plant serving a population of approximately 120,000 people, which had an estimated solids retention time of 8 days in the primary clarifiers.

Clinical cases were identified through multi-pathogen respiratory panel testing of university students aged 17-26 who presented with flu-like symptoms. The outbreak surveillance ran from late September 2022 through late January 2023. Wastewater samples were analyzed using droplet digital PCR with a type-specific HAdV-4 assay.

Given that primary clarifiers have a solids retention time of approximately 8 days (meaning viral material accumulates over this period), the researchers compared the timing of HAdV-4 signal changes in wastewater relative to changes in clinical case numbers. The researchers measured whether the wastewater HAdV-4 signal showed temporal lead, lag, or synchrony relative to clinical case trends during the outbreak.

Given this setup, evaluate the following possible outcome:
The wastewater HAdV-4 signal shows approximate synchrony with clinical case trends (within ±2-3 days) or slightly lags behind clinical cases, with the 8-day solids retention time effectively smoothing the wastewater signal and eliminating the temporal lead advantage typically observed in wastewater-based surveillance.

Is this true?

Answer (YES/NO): NO